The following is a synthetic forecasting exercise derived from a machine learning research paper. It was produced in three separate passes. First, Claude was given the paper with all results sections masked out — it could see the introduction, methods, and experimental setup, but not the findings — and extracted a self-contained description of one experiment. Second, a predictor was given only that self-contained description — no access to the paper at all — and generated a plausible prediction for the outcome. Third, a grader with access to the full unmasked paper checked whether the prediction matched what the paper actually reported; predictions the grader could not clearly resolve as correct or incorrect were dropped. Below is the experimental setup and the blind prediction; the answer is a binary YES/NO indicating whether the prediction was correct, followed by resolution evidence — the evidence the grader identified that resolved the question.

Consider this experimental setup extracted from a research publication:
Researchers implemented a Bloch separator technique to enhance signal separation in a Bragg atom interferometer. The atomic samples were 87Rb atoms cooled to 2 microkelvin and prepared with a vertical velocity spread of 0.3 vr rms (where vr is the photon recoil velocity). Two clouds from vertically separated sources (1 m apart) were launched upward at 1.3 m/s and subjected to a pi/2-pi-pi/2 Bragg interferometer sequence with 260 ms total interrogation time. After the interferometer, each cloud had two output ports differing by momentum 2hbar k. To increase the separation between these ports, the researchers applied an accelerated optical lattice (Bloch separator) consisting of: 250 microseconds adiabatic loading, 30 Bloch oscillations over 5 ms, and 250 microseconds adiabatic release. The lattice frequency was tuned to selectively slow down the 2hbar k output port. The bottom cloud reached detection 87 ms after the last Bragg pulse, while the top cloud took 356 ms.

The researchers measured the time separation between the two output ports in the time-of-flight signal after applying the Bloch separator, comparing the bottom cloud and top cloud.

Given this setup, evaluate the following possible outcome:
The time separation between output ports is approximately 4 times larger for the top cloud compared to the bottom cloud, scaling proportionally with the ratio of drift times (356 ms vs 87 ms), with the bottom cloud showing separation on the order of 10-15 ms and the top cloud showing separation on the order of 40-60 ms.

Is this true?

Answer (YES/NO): NO